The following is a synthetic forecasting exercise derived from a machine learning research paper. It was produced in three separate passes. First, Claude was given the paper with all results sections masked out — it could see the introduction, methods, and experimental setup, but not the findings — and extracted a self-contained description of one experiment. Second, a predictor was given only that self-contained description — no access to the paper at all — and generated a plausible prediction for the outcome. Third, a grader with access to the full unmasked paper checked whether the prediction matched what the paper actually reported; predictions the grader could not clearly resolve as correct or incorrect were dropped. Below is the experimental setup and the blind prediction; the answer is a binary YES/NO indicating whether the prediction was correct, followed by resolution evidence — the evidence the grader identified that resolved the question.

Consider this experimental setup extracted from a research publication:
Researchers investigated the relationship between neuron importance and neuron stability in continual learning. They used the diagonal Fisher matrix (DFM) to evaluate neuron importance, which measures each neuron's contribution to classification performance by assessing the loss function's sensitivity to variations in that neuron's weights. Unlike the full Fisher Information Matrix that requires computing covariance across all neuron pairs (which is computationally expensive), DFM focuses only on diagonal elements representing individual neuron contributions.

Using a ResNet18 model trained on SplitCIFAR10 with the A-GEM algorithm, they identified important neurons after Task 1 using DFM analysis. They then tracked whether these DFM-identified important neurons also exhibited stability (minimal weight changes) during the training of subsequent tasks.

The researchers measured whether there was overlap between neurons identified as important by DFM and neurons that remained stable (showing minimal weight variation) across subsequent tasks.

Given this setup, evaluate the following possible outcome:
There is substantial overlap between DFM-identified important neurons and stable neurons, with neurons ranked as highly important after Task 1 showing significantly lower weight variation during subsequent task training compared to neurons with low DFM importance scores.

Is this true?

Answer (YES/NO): YES